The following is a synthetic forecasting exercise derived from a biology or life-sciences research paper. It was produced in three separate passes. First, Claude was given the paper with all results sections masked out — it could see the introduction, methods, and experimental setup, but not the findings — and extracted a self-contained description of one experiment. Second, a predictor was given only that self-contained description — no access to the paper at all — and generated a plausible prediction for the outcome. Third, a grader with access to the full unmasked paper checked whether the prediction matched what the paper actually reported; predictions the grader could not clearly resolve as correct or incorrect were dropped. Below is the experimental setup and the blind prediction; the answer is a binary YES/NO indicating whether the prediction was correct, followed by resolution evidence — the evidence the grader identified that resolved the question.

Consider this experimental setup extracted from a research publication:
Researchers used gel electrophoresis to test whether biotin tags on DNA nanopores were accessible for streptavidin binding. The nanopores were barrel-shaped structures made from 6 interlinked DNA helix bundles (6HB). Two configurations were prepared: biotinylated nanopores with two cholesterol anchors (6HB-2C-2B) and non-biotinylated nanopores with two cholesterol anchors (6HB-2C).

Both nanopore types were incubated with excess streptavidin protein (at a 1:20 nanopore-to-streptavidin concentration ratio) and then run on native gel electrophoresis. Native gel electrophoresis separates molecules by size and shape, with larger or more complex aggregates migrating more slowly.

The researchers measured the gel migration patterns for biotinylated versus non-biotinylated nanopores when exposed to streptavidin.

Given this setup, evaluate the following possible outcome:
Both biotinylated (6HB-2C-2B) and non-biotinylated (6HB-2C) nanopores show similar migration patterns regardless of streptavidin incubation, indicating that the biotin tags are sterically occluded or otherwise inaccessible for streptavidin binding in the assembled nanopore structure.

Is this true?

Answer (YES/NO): NO